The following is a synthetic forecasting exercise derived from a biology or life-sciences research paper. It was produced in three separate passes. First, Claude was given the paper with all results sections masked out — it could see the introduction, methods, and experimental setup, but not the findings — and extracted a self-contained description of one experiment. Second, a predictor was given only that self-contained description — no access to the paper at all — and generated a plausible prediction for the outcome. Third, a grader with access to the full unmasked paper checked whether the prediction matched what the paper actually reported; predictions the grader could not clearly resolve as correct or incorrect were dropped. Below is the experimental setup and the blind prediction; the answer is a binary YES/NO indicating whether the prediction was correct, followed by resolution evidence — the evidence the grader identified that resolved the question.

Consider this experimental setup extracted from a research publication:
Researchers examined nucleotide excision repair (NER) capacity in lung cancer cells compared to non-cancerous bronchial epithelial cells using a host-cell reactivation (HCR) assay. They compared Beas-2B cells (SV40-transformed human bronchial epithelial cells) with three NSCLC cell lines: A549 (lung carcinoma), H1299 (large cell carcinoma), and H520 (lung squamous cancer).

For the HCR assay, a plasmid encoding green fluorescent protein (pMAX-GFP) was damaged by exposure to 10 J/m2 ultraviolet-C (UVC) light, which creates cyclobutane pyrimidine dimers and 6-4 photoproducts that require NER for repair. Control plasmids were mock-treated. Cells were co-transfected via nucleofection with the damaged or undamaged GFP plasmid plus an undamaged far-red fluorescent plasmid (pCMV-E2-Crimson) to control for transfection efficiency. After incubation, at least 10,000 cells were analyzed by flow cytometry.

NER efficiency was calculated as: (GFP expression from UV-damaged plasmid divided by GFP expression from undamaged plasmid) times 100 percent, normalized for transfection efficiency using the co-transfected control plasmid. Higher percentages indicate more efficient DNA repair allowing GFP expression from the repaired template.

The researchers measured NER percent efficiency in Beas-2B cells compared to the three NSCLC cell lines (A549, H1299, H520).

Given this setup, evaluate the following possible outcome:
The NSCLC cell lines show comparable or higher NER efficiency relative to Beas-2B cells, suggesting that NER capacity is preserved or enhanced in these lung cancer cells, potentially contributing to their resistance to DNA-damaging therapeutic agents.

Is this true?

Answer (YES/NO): NO